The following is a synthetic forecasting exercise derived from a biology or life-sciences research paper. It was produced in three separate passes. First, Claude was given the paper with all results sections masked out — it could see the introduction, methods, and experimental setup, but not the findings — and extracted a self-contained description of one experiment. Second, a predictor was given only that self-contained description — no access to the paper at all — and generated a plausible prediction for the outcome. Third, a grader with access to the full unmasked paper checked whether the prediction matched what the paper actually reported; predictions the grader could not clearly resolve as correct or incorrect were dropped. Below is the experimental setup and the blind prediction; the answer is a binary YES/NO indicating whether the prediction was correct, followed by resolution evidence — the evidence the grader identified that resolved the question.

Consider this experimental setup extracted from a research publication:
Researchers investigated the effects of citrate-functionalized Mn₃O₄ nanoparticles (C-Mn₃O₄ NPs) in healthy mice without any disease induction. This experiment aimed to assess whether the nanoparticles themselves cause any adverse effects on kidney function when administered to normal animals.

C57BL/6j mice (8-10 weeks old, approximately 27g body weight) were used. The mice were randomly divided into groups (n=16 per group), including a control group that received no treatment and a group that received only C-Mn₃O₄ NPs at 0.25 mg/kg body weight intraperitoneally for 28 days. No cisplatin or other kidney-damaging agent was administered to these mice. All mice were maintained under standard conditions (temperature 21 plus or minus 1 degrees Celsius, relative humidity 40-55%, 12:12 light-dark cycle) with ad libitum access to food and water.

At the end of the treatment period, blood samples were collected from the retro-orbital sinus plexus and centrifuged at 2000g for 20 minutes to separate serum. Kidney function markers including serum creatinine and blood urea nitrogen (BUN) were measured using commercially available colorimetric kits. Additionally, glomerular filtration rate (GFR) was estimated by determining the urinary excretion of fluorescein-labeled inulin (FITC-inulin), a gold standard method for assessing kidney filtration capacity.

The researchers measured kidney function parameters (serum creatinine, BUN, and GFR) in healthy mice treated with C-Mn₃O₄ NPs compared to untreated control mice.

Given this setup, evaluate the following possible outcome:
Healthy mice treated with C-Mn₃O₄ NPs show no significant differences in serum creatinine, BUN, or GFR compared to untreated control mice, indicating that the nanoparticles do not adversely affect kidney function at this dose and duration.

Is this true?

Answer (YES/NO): YES